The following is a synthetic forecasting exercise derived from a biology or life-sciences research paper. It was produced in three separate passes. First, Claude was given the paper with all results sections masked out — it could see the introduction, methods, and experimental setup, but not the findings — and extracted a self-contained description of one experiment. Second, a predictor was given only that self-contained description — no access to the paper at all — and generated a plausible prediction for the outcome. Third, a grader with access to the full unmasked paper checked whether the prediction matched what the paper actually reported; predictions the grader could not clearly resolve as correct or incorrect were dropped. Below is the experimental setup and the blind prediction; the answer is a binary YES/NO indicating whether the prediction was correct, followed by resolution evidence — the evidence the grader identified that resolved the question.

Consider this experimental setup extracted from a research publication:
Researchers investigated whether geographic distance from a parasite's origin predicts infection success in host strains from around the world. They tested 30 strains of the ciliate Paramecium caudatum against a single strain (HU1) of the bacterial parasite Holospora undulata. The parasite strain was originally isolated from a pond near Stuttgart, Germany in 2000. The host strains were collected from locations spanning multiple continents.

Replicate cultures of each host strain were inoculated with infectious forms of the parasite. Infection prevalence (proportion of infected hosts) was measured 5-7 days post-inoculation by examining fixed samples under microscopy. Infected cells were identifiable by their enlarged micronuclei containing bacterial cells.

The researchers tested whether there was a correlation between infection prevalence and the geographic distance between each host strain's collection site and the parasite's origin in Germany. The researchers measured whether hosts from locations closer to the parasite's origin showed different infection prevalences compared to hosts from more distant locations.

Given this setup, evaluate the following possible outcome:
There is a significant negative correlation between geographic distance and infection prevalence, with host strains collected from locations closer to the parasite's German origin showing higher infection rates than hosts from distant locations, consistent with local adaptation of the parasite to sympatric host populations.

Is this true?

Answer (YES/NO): YES